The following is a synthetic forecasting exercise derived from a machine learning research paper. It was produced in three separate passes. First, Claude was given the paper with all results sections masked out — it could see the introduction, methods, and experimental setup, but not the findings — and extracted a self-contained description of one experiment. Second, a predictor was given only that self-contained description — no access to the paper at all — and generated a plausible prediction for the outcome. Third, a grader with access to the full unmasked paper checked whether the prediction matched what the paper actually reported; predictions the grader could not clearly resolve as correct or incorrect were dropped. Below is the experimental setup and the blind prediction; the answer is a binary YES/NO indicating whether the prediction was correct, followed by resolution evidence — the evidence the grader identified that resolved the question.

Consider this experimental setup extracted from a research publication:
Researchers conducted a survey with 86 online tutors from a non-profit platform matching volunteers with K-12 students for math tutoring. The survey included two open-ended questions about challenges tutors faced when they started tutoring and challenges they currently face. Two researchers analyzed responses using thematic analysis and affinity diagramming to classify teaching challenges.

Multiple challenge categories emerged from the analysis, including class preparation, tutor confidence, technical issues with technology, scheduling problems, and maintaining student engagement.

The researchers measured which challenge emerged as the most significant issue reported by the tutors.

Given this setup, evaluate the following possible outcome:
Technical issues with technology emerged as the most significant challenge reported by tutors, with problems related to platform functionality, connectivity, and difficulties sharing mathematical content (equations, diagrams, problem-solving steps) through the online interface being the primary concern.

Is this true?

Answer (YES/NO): NO